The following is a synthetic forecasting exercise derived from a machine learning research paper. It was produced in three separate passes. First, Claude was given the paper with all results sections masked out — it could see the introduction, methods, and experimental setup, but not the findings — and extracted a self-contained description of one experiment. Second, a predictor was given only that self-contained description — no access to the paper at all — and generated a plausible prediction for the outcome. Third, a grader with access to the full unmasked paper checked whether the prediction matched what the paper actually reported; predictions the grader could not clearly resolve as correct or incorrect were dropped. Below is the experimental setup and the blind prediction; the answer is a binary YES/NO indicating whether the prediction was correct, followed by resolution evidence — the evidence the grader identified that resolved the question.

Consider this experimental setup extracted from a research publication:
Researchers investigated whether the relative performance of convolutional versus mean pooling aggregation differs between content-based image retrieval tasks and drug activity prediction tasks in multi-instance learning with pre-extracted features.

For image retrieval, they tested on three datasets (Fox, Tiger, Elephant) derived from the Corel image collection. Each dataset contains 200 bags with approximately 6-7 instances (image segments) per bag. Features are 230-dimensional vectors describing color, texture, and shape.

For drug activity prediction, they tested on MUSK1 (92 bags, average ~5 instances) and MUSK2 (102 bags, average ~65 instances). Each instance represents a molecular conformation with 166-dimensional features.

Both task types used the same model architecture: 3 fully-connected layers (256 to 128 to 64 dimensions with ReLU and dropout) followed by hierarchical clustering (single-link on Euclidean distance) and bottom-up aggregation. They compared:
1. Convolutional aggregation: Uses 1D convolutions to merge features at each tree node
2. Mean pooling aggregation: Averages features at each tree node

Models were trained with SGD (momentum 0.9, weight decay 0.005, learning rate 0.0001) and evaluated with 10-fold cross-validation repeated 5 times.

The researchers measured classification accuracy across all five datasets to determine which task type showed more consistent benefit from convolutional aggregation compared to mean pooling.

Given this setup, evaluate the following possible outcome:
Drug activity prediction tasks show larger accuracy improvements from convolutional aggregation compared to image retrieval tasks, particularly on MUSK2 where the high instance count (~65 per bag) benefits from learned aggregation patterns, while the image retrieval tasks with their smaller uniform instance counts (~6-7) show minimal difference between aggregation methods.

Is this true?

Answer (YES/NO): NO